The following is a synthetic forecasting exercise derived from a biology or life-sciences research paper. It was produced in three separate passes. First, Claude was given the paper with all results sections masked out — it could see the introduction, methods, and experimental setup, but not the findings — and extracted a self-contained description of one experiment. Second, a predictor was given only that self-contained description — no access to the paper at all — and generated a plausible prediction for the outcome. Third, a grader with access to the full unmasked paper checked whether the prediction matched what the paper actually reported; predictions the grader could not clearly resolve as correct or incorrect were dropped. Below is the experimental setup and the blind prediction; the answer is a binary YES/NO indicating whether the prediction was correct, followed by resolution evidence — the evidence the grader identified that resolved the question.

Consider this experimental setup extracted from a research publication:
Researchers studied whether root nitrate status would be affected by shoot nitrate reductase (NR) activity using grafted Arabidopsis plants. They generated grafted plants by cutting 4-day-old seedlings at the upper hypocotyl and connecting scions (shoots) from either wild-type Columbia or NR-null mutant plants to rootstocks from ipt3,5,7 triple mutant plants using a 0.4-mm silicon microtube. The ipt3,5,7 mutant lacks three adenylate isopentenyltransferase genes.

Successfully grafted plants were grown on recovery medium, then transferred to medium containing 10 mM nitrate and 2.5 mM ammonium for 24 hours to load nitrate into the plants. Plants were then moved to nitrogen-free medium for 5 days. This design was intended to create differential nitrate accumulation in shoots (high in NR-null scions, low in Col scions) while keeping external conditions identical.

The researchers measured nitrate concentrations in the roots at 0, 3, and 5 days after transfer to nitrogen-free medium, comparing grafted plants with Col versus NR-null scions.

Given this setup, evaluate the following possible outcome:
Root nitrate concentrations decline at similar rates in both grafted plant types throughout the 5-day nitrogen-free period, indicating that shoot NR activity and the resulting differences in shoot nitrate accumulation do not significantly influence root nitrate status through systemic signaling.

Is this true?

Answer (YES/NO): YES